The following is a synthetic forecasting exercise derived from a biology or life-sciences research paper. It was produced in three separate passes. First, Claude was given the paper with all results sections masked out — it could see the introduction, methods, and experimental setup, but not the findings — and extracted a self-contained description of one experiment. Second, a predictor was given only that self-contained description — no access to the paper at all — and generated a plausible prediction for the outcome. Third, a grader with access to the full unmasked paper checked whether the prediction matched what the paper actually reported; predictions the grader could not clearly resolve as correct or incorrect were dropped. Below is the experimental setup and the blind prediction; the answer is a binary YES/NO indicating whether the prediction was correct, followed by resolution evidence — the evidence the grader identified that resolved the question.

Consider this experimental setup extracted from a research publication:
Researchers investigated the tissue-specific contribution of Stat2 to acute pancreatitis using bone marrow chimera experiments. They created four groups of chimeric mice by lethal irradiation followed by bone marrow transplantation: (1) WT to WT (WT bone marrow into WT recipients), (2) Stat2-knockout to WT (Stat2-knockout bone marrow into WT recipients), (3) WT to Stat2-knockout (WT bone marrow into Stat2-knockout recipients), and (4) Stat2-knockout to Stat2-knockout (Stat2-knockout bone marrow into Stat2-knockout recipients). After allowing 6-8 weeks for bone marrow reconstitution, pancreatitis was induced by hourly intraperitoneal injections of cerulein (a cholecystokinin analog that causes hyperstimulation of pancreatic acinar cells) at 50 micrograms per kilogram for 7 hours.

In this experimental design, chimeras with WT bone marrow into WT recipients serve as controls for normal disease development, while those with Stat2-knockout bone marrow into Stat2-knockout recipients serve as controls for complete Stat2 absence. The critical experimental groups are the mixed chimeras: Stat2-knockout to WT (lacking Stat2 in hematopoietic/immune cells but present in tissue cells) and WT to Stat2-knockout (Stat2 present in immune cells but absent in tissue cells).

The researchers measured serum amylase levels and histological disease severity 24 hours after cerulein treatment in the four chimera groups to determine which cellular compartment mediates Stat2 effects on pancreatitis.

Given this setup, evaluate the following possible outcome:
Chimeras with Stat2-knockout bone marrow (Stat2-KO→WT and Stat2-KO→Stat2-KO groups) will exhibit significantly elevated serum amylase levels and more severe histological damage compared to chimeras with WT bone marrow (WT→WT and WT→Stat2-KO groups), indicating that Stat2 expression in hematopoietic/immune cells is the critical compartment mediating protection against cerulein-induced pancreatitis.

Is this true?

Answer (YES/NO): NO